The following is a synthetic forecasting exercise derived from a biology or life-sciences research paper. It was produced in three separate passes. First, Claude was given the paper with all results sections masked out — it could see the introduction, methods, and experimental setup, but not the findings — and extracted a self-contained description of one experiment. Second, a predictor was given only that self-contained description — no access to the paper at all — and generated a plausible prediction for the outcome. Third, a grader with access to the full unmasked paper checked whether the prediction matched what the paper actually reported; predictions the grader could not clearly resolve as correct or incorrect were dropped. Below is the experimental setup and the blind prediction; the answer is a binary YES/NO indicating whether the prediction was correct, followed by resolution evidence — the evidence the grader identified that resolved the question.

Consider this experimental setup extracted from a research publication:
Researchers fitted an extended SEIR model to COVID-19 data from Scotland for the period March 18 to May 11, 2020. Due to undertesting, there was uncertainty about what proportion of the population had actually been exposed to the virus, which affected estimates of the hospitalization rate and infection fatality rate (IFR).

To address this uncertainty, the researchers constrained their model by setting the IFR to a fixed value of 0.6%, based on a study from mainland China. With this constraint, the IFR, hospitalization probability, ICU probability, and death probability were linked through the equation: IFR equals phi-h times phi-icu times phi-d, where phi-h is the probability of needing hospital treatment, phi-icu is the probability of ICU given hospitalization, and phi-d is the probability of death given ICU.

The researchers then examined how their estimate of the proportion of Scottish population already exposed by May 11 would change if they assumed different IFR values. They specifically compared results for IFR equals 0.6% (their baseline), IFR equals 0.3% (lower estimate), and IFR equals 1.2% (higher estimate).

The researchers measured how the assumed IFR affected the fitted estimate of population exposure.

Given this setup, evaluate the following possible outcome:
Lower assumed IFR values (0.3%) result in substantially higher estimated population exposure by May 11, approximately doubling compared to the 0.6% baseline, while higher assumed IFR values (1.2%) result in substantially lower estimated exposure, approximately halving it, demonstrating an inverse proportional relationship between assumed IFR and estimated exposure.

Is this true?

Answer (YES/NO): YES